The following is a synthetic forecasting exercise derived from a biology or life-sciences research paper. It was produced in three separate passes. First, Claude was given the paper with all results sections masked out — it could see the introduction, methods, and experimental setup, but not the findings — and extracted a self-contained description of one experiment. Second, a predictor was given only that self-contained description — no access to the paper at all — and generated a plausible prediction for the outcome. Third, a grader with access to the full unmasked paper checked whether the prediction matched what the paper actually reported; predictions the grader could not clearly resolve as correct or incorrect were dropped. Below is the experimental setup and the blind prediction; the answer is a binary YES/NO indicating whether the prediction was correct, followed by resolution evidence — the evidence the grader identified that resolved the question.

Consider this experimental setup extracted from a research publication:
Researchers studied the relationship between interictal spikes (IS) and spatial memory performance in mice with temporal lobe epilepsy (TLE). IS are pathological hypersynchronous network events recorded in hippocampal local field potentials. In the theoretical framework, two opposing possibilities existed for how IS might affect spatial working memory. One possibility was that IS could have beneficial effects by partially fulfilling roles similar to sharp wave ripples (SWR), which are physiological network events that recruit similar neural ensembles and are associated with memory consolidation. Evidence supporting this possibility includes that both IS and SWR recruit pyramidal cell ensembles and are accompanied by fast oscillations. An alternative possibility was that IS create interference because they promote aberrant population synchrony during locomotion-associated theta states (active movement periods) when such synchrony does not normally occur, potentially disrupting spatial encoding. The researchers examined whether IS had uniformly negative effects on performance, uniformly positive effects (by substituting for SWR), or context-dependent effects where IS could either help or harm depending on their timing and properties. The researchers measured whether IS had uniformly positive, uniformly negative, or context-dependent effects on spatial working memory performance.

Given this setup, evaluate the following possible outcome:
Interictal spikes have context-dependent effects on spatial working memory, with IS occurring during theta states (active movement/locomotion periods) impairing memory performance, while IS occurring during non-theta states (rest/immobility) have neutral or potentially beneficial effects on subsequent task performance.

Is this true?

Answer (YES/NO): YES